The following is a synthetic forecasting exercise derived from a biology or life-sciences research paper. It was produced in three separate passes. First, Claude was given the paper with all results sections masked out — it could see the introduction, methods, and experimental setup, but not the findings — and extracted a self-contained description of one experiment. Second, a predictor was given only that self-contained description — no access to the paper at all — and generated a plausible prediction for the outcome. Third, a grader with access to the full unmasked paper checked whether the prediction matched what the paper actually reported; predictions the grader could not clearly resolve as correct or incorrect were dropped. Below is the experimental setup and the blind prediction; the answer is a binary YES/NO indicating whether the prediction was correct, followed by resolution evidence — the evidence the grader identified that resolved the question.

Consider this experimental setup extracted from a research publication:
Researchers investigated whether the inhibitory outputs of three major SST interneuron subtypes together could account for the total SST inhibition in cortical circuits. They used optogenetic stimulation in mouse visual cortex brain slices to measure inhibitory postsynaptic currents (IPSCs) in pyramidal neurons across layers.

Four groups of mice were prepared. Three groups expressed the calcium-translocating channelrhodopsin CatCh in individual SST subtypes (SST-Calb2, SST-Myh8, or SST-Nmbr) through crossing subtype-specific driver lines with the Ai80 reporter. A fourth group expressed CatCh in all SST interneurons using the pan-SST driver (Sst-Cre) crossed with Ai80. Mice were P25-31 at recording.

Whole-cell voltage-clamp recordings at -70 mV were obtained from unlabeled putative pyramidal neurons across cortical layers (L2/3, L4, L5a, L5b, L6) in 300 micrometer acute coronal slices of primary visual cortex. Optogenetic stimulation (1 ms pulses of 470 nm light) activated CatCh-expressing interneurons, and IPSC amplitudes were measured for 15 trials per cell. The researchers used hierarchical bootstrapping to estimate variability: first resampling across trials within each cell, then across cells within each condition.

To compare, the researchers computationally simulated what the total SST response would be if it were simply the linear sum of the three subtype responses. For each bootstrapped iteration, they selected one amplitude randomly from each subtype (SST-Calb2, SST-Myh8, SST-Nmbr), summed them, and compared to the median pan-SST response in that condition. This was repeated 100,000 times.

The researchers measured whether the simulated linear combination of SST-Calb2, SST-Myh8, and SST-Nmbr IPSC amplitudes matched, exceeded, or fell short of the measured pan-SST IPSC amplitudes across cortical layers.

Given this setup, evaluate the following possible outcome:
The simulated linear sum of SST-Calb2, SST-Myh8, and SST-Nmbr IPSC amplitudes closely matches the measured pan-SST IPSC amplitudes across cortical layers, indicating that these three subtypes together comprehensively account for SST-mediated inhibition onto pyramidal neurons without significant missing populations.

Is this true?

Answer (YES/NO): NO